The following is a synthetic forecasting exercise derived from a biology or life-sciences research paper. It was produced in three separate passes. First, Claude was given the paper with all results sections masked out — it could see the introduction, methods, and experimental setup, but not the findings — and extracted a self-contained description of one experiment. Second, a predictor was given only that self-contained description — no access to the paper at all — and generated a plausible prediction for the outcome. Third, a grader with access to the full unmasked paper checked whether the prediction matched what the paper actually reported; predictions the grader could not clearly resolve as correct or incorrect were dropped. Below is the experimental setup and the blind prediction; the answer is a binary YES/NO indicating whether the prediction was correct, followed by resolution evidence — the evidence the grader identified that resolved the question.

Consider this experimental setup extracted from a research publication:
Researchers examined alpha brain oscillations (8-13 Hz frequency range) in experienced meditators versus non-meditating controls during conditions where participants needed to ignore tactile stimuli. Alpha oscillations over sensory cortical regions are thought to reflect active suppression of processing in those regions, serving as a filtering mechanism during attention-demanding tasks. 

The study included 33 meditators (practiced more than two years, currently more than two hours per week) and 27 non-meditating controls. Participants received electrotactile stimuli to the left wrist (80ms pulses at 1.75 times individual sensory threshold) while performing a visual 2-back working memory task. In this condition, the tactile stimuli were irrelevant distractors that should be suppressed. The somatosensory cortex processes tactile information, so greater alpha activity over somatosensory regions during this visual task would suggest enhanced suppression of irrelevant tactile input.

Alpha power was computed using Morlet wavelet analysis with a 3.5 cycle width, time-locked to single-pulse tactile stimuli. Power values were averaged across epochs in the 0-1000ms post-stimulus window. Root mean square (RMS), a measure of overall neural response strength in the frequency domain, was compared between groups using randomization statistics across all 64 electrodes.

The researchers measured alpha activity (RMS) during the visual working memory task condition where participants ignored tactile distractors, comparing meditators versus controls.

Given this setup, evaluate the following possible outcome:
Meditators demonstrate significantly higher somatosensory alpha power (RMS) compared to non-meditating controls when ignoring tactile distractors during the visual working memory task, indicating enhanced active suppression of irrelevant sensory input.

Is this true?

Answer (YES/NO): NO